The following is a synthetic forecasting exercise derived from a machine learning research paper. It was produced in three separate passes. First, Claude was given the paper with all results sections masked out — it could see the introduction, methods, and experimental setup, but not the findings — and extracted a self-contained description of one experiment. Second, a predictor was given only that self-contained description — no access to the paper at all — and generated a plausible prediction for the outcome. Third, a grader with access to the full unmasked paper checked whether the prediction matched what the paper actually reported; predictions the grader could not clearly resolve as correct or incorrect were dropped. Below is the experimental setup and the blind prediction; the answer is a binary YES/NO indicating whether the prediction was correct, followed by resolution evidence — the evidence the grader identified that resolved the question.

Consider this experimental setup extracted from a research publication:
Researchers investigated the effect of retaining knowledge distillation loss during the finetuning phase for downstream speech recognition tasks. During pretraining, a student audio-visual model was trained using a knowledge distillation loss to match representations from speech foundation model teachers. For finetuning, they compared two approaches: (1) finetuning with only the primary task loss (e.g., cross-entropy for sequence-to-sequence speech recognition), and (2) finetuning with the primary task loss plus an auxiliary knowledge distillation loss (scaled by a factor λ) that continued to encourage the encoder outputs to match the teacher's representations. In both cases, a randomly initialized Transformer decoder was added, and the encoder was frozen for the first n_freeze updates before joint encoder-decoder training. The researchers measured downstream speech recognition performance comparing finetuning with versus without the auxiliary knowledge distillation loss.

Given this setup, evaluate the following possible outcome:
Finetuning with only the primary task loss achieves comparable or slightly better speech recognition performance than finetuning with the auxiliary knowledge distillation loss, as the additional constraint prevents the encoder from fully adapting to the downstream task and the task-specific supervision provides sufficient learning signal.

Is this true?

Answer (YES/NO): NO